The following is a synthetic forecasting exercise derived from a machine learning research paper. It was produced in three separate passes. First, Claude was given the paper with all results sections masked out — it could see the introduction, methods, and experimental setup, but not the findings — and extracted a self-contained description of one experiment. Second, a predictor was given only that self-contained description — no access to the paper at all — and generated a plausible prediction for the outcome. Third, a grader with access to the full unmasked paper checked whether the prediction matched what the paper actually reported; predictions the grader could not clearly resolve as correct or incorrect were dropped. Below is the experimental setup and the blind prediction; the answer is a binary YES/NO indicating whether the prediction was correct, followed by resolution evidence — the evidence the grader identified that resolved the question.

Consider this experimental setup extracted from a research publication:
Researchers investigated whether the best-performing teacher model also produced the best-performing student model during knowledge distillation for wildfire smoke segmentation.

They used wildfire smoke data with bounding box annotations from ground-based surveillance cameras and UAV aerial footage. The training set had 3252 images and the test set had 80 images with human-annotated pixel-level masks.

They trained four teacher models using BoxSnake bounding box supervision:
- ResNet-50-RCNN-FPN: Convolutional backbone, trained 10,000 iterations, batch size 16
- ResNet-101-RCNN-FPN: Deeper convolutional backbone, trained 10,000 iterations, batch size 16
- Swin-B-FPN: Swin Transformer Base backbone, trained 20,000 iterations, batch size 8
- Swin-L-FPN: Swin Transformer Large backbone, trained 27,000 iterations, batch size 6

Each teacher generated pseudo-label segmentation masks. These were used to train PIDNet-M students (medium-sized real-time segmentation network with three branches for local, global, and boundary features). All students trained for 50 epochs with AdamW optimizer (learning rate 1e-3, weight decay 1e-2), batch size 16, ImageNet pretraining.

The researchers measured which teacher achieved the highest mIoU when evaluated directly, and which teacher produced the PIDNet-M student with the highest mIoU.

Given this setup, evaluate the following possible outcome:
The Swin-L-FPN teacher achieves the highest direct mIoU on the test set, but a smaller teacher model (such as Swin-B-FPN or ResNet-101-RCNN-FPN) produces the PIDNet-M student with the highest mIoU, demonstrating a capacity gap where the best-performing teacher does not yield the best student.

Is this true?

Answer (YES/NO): YES